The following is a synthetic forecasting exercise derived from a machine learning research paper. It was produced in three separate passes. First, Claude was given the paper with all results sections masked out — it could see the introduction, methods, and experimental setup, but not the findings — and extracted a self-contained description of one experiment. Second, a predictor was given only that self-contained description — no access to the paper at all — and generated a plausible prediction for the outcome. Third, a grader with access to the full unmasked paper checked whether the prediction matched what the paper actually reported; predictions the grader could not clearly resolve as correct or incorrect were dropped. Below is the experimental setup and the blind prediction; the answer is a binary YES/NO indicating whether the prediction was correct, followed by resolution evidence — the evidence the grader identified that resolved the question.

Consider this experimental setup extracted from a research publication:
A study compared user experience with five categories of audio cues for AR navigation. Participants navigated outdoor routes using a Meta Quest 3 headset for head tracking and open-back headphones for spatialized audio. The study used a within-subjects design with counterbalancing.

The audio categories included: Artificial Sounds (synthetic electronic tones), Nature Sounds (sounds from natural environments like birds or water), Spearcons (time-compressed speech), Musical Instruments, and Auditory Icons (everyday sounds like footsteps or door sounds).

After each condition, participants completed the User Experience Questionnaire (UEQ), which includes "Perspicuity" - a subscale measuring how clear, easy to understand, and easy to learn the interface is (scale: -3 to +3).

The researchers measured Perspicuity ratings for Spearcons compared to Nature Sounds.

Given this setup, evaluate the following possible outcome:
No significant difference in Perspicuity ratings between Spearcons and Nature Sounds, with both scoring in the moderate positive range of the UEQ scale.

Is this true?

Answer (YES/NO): NO